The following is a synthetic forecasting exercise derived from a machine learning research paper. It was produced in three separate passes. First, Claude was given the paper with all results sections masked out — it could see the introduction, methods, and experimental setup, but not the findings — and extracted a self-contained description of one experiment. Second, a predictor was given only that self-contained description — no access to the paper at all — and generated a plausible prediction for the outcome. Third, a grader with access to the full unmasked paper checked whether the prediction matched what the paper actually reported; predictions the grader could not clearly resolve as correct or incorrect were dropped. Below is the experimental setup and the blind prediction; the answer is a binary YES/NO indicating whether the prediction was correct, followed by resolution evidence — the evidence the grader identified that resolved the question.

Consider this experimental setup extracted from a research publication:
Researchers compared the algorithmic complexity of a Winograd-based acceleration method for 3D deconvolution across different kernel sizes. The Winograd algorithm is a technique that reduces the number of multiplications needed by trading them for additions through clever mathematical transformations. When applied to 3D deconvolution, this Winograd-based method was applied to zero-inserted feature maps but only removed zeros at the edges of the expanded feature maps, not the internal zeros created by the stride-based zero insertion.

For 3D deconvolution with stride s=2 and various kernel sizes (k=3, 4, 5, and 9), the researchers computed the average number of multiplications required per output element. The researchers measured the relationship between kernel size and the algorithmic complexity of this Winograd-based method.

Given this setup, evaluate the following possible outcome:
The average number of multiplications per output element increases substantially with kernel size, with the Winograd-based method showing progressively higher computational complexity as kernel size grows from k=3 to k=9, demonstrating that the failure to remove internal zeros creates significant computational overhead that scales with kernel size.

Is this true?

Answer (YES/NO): YES